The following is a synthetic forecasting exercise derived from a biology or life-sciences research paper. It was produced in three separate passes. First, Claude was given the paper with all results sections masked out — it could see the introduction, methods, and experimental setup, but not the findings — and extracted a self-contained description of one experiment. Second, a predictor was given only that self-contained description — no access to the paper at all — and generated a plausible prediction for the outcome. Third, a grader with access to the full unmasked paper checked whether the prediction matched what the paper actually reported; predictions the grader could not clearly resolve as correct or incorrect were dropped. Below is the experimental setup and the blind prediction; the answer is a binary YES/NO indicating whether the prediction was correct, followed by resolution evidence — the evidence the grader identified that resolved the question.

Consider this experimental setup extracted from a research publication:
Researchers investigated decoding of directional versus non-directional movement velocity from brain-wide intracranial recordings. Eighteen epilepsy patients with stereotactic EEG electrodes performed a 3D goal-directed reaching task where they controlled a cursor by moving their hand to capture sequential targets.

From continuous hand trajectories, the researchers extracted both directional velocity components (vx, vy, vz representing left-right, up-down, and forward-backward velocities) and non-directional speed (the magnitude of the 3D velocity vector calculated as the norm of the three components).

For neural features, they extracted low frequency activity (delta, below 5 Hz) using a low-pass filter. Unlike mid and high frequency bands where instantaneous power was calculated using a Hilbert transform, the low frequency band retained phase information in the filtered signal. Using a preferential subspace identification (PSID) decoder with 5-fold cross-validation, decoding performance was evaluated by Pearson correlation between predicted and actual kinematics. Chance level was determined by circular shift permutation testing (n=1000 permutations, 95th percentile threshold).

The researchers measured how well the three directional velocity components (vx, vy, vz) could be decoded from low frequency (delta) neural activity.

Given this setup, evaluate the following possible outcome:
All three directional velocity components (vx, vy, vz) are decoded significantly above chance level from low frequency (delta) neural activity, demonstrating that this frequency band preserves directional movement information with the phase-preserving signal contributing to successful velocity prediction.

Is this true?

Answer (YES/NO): NO